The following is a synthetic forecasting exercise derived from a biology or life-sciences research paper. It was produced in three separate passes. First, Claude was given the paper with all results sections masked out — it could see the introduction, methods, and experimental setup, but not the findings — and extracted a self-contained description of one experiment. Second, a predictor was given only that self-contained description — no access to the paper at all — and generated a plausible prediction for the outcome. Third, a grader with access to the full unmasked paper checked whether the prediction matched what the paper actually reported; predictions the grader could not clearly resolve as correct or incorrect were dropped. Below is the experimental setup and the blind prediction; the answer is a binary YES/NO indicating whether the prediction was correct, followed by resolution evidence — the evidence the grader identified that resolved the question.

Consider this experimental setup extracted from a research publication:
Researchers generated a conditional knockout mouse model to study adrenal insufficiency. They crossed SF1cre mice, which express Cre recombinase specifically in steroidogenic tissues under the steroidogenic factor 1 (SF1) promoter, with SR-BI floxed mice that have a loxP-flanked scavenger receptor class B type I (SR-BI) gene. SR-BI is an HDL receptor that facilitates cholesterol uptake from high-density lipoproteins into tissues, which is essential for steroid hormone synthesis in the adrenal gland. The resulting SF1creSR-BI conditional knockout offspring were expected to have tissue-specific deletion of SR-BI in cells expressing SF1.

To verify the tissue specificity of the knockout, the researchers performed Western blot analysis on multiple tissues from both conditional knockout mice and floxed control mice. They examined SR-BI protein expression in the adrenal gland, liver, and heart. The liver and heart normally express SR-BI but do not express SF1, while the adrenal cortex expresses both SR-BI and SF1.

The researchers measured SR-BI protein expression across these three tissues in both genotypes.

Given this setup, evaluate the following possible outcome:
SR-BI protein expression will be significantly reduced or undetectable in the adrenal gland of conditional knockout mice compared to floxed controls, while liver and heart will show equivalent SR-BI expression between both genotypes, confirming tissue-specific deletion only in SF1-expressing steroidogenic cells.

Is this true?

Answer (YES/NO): YES